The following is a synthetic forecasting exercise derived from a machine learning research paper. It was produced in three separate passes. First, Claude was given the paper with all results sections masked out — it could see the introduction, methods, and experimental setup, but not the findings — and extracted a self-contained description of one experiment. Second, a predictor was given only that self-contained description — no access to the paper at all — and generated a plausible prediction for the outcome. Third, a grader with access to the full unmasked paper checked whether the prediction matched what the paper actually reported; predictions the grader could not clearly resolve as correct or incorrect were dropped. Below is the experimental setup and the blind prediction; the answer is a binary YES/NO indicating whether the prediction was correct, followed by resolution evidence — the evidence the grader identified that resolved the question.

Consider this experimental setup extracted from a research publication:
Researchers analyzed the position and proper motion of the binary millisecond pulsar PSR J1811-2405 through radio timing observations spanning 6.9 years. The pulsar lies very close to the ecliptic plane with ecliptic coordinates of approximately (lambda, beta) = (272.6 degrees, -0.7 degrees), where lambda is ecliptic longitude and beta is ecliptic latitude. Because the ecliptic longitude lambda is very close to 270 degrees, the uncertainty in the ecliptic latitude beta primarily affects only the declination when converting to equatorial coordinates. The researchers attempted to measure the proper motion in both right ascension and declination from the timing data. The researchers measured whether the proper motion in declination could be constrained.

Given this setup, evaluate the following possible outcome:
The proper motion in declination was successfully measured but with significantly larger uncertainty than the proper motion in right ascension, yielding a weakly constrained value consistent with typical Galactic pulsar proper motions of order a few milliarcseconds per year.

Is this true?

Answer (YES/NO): NO